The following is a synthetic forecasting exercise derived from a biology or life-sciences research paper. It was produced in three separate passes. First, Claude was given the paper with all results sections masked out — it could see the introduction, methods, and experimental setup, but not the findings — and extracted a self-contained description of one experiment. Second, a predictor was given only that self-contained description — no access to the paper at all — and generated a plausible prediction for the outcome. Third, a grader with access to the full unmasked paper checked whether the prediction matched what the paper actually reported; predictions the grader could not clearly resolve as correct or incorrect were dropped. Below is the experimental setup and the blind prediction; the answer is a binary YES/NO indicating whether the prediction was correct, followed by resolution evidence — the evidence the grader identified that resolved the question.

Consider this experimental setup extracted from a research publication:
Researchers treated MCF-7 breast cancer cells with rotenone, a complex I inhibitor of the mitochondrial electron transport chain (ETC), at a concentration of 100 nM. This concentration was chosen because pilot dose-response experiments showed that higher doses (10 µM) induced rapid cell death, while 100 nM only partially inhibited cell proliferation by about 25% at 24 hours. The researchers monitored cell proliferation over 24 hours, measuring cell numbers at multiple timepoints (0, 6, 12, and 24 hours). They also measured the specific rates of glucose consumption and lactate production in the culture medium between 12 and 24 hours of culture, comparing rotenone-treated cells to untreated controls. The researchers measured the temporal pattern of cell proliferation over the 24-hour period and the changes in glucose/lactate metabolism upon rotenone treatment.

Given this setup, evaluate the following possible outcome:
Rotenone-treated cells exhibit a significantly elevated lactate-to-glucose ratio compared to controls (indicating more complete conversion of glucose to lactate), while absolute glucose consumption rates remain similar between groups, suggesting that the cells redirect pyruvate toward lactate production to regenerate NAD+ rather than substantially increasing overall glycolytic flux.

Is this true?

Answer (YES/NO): NO